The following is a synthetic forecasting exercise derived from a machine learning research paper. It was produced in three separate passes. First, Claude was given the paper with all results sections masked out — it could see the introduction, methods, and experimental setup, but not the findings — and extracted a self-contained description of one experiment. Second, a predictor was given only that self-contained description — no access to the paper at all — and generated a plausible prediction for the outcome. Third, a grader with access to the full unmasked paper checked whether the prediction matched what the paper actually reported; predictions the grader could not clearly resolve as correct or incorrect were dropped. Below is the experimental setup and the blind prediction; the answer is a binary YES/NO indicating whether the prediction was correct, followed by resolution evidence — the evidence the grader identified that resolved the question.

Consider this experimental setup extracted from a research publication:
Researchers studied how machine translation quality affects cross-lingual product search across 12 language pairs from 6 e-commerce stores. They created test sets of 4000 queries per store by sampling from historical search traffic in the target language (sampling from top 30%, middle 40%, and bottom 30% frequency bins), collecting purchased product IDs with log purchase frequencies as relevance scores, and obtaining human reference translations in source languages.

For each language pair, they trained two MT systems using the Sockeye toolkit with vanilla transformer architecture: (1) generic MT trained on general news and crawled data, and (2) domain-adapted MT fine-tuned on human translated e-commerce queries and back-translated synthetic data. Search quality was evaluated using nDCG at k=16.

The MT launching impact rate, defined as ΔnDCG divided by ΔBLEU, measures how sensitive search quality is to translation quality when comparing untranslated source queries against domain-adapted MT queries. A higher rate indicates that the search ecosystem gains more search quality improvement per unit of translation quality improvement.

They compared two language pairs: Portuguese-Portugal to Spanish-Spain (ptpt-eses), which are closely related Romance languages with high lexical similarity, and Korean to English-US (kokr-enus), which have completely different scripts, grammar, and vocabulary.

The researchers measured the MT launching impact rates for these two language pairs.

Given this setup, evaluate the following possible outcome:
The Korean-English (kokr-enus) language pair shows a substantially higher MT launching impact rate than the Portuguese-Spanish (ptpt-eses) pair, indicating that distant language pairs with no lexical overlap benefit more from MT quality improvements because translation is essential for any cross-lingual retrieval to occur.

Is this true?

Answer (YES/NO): YES